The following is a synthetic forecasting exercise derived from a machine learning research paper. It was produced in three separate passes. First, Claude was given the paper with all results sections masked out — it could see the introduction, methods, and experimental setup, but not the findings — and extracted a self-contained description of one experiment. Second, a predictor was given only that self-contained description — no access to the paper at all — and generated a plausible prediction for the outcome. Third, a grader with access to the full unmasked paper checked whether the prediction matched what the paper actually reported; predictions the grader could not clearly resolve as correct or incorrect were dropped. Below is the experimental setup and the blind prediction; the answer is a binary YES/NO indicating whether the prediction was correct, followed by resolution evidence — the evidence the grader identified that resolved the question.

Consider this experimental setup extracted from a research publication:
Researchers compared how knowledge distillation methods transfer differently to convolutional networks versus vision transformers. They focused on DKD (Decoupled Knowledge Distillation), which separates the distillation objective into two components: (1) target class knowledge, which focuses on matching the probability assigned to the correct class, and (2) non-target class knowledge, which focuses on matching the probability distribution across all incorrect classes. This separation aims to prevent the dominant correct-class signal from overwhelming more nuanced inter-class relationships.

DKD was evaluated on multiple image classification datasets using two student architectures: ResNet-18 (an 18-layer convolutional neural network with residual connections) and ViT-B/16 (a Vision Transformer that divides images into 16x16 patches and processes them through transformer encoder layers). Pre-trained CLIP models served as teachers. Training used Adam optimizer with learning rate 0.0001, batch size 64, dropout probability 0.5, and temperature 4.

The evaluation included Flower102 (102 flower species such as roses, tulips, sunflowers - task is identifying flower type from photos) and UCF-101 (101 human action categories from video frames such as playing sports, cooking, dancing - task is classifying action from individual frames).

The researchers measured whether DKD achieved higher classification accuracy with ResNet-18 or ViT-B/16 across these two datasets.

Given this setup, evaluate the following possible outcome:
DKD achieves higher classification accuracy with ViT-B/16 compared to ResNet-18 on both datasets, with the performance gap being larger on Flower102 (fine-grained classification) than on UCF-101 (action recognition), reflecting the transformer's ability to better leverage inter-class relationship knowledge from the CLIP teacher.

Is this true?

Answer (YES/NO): NO